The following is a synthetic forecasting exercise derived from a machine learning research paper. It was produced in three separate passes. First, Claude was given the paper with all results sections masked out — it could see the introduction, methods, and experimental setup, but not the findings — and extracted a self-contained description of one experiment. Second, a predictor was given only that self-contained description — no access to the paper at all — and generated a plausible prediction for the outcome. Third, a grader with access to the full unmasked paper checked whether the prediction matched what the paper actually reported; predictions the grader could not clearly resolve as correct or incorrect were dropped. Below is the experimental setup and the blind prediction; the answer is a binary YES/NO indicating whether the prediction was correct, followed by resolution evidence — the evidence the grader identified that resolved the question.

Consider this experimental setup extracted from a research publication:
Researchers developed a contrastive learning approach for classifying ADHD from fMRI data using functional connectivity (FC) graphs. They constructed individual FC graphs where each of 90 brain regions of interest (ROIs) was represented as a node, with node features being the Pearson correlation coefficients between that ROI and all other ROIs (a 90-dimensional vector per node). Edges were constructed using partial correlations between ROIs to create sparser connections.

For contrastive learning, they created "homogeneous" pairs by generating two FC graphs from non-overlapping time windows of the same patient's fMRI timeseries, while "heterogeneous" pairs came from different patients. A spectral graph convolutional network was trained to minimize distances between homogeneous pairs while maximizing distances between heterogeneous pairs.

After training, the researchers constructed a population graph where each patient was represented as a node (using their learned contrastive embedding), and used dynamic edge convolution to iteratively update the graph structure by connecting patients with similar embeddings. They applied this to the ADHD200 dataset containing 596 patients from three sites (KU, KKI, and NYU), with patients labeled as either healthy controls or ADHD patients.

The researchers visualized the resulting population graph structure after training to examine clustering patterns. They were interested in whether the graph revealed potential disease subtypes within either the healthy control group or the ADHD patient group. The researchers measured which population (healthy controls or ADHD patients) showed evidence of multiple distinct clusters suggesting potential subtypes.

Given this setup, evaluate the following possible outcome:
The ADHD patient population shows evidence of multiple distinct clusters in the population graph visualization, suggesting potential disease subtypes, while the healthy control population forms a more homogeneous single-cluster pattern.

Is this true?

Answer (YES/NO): NO